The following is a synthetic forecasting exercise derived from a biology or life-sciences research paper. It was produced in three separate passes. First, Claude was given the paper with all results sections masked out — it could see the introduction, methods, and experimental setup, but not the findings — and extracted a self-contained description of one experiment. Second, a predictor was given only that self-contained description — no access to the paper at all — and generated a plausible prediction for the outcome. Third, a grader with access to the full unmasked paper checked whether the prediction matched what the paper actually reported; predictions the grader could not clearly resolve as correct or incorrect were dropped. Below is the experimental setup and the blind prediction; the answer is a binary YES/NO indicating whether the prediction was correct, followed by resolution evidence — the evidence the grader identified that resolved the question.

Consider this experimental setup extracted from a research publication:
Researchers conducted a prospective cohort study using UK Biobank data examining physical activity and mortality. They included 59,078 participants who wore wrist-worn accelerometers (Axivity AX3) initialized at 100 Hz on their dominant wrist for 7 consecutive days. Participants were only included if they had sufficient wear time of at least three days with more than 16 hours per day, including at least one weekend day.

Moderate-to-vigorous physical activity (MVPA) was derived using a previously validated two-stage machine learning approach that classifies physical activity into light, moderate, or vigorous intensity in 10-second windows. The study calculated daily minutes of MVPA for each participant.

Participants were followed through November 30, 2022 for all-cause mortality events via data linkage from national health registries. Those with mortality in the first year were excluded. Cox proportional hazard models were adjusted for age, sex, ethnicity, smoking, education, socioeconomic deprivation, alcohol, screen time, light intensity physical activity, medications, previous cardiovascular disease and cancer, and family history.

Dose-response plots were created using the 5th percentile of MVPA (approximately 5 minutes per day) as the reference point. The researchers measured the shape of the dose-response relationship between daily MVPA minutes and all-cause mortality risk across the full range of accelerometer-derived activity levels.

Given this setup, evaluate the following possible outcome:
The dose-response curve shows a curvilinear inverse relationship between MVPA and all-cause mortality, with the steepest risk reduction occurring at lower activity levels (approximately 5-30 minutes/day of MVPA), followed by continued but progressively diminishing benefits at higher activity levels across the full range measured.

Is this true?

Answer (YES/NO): NO